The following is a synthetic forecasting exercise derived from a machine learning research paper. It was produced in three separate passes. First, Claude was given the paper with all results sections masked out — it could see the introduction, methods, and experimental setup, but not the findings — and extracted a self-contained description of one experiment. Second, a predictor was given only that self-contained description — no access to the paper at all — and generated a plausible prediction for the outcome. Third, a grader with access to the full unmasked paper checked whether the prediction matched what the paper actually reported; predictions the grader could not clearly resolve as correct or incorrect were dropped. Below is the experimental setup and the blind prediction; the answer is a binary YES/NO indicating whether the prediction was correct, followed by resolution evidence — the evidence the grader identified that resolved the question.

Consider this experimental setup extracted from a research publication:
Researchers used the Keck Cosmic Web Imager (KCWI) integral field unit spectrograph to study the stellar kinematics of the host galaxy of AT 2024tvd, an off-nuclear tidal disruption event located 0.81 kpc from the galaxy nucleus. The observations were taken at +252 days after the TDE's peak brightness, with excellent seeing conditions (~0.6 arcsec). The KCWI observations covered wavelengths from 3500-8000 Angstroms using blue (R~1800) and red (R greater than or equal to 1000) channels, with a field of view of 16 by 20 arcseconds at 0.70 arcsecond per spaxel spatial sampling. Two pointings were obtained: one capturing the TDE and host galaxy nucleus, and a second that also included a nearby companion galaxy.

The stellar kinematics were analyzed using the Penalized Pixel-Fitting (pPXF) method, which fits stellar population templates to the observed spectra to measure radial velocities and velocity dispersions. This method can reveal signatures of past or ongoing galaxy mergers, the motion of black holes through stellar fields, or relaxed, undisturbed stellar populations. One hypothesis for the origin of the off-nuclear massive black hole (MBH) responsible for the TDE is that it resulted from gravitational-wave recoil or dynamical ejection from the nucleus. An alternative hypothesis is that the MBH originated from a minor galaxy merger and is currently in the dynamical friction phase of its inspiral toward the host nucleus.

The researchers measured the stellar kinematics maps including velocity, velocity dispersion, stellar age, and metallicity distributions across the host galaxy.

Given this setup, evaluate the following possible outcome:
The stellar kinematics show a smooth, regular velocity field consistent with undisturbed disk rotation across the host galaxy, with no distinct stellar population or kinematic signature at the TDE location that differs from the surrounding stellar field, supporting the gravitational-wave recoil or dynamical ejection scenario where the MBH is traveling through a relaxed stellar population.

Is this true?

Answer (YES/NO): NO